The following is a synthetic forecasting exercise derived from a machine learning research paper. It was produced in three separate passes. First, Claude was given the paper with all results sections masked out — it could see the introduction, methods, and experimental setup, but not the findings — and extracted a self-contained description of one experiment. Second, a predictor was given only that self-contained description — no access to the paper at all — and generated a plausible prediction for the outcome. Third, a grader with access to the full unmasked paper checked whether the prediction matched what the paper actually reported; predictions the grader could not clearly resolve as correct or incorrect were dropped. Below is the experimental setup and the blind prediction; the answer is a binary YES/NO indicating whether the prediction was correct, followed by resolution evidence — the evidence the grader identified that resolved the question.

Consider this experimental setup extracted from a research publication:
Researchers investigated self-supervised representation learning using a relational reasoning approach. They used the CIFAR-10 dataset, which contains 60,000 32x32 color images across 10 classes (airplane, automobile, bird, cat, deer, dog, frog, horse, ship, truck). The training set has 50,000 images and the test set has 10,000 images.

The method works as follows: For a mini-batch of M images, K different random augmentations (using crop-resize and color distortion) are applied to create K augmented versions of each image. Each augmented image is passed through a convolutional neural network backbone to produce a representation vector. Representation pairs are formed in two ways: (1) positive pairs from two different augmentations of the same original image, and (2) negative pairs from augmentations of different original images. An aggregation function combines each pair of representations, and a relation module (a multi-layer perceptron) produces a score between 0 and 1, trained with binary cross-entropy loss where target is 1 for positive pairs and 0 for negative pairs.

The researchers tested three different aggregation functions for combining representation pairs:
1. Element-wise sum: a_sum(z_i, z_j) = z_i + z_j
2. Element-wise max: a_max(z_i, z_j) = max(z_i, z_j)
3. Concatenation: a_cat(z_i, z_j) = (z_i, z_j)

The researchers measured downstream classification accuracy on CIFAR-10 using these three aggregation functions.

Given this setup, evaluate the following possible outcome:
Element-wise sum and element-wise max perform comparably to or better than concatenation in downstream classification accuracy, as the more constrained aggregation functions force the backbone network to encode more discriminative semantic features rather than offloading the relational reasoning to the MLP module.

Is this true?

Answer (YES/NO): NO